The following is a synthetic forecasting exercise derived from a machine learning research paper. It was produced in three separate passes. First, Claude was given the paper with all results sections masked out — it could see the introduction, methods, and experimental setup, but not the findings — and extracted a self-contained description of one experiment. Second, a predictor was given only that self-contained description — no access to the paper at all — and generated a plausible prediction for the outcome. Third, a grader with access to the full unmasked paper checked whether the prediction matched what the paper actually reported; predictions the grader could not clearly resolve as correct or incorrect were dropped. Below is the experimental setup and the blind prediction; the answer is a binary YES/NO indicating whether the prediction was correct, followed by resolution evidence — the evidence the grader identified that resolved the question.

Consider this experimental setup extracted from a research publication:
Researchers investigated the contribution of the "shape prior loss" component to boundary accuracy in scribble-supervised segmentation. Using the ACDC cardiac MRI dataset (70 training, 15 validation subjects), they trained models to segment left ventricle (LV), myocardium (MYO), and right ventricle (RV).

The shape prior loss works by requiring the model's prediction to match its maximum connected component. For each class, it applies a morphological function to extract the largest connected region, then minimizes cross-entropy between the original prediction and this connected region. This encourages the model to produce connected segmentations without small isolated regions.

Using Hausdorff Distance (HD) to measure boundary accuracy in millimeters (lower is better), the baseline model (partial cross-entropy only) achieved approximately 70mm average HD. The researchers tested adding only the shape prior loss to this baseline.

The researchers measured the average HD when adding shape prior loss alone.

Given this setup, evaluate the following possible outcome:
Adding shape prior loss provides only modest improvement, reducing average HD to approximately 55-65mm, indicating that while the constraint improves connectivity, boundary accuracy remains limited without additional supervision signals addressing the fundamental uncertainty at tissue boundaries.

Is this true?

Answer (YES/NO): NO